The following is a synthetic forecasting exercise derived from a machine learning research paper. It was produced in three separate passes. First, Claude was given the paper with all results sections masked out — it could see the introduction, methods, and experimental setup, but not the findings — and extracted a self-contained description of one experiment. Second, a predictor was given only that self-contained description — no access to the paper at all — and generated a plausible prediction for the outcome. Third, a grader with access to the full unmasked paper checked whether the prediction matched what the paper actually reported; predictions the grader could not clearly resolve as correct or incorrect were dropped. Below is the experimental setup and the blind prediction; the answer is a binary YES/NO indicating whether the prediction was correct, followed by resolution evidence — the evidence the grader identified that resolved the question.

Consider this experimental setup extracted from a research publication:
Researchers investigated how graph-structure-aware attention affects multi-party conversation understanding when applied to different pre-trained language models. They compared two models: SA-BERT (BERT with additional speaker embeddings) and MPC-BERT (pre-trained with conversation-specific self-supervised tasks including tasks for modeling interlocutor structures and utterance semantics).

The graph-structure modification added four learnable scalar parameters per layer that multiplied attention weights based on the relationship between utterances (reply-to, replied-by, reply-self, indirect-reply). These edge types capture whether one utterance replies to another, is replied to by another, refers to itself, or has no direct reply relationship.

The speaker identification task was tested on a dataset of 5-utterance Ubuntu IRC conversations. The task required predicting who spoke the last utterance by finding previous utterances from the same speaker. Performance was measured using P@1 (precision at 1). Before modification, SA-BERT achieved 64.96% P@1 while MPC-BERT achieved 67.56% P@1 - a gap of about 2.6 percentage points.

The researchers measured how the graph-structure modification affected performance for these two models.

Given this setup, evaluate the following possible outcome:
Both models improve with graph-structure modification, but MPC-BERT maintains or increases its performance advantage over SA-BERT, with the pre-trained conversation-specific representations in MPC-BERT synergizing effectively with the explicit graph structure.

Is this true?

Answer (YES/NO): NO